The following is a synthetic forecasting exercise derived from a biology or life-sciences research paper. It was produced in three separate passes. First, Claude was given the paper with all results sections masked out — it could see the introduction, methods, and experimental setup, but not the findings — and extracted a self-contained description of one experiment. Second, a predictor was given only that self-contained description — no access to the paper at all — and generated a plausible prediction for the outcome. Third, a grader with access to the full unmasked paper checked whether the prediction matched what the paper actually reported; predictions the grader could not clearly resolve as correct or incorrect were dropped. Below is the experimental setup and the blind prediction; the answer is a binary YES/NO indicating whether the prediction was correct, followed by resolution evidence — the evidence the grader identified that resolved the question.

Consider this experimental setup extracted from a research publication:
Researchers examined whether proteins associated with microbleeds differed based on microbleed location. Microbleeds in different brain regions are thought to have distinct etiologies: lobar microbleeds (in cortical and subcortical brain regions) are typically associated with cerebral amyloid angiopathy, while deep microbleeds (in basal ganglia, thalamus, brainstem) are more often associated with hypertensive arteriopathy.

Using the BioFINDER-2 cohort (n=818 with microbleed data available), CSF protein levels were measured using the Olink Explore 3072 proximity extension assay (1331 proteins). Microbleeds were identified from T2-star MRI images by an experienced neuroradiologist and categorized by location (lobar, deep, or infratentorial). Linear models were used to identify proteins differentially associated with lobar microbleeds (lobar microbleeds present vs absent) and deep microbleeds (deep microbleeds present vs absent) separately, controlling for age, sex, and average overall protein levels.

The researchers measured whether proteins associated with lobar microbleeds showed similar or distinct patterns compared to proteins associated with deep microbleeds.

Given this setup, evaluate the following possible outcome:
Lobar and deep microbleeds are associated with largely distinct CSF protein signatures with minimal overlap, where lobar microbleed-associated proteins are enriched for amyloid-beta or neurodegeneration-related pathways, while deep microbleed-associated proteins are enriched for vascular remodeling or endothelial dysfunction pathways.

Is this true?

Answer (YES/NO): YES